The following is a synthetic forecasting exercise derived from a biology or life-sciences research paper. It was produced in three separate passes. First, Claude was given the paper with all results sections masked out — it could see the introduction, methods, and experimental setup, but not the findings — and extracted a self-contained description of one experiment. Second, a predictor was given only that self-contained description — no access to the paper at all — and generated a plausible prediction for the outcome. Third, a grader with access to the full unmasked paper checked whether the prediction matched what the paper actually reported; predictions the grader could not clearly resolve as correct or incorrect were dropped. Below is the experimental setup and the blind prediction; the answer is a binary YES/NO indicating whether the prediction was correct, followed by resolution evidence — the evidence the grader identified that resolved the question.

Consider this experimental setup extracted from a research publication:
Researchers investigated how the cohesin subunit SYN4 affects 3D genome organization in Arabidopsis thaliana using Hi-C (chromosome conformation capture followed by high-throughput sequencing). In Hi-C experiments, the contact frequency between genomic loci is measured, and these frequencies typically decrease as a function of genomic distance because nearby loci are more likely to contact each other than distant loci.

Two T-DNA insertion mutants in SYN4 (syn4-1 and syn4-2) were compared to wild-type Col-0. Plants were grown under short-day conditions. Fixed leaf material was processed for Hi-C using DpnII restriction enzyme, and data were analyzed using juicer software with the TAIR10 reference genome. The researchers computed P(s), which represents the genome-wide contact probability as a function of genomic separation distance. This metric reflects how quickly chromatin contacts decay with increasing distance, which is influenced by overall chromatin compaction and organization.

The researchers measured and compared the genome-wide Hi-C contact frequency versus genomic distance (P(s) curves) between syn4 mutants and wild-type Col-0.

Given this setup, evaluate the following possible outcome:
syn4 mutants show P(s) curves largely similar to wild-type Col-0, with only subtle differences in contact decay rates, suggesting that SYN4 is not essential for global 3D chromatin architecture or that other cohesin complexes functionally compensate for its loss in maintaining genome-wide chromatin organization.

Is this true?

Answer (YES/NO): NO